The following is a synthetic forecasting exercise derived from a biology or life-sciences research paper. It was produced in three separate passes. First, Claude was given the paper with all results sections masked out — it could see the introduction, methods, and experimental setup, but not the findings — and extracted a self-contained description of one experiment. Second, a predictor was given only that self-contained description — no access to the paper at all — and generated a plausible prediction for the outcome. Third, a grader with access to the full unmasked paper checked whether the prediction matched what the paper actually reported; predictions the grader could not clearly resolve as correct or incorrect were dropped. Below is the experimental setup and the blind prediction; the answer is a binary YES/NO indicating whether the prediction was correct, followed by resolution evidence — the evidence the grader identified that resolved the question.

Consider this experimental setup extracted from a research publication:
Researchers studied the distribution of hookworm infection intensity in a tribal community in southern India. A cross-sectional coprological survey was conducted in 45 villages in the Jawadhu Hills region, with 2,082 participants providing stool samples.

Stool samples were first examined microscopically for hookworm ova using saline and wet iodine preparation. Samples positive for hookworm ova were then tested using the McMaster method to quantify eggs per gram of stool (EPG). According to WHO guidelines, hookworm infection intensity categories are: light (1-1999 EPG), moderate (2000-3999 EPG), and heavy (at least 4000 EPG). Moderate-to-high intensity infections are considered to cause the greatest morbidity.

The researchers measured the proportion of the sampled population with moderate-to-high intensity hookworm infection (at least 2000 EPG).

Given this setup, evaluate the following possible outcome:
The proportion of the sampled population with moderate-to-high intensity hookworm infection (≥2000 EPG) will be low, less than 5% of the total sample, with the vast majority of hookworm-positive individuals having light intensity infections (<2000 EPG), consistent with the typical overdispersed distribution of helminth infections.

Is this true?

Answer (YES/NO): YES